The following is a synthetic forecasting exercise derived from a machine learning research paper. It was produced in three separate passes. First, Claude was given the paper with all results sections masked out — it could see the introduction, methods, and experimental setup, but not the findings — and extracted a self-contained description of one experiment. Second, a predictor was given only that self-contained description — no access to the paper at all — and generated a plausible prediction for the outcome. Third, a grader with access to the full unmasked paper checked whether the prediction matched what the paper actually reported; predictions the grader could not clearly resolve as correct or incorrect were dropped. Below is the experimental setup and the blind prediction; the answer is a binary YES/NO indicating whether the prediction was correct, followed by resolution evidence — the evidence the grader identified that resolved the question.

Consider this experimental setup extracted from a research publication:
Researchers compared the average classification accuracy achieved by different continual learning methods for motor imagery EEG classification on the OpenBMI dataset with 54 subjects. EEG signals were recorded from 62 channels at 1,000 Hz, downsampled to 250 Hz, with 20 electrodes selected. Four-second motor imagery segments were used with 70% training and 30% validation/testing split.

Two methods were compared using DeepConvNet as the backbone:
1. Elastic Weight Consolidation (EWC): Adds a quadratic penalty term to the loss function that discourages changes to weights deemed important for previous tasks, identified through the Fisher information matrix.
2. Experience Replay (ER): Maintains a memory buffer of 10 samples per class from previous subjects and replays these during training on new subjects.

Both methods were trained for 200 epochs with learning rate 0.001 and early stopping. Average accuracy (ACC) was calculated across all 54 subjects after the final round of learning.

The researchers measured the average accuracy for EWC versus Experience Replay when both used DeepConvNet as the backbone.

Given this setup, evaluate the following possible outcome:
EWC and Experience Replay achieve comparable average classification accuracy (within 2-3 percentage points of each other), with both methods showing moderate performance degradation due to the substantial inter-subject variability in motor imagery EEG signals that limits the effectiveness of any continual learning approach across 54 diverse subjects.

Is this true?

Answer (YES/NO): NO